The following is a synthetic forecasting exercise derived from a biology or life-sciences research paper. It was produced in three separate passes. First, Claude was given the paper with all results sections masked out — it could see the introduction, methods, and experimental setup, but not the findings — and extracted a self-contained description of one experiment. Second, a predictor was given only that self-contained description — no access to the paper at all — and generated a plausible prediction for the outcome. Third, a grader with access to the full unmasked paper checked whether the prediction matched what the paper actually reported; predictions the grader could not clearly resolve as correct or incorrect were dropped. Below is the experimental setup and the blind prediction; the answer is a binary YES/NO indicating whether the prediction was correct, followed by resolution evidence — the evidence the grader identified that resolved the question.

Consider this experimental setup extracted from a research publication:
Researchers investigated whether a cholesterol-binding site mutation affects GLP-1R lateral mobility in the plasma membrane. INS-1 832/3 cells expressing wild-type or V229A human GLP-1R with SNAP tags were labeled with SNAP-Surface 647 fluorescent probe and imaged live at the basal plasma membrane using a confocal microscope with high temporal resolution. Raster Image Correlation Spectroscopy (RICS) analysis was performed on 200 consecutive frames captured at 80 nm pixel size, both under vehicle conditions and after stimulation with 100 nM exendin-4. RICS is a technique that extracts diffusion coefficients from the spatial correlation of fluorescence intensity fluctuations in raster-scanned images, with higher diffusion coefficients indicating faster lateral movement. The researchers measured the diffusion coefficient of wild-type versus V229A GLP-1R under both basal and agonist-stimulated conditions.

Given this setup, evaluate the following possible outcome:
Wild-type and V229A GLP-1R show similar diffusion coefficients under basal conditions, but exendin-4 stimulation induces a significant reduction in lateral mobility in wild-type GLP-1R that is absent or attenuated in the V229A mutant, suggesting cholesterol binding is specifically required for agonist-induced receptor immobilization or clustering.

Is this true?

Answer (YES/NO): NO